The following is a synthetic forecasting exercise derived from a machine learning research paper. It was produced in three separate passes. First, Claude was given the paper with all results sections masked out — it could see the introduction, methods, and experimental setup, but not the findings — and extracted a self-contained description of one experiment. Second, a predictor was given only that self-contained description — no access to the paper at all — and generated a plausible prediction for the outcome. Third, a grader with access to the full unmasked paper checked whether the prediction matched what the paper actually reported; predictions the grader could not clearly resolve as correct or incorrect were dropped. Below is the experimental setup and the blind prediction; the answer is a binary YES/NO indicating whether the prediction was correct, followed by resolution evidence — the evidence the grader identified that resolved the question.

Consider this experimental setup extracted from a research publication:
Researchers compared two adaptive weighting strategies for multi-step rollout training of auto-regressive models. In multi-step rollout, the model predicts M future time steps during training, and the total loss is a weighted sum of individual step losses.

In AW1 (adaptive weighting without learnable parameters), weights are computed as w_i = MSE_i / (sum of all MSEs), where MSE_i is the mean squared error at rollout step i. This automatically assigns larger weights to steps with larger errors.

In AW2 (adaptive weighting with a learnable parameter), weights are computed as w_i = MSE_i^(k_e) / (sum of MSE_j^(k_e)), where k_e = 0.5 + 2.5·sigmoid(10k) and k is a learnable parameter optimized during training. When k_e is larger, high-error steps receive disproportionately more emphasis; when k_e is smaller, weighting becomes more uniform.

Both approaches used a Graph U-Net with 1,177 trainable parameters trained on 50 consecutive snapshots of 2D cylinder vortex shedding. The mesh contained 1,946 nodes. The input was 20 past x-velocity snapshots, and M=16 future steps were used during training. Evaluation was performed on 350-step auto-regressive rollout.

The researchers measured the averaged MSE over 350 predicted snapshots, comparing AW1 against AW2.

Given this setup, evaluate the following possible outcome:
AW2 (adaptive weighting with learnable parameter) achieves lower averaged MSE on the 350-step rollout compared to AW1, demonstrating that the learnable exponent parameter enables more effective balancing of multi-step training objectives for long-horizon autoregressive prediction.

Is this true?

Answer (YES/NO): YES